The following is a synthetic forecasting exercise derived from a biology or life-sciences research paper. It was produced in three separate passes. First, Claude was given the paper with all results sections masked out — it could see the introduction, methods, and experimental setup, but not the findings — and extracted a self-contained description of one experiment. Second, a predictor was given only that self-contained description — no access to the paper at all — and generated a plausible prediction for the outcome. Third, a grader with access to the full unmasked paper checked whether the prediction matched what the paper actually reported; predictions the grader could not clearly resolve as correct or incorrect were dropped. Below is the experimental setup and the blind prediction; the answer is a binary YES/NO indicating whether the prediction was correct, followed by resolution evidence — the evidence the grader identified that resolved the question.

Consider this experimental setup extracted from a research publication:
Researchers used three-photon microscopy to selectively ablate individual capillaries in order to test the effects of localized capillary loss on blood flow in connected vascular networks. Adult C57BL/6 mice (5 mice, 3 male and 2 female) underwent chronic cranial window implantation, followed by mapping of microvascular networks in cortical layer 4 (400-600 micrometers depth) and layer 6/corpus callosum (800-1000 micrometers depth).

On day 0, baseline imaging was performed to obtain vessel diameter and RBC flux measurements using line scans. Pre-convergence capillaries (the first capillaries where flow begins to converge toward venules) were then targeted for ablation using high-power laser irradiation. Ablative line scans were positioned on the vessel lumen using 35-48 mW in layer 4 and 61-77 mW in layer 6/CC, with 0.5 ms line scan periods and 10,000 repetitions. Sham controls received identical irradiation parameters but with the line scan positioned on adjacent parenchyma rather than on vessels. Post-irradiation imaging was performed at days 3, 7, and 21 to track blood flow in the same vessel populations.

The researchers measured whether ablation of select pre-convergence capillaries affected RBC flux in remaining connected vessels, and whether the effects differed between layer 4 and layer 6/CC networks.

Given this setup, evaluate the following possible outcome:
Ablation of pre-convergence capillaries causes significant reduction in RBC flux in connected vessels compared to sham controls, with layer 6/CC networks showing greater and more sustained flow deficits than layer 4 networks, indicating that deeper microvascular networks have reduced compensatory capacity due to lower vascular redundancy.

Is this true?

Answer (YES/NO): YES